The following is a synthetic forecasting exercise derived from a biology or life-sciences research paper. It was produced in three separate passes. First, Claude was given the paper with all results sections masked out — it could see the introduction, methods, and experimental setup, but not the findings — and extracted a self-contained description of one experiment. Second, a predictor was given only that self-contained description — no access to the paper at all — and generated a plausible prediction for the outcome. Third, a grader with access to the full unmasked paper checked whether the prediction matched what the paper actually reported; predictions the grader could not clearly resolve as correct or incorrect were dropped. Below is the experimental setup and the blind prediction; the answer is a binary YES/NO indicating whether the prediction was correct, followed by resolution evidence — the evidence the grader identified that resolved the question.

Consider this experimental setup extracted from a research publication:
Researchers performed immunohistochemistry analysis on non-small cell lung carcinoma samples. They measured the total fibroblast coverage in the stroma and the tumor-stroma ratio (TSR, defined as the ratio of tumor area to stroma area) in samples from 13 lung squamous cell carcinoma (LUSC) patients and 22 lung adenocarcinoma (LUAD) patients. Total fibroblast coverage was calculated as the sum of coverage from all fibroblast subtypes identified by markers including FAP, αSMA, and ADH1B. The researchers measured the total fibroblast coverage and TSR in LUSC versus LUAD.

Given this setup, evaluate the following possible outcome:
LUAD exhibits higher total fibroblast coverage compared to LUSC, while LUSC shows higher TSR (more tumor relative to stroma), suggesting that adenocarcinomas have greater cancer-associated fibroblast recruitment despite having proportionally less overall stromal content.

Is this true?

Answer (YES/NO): NO